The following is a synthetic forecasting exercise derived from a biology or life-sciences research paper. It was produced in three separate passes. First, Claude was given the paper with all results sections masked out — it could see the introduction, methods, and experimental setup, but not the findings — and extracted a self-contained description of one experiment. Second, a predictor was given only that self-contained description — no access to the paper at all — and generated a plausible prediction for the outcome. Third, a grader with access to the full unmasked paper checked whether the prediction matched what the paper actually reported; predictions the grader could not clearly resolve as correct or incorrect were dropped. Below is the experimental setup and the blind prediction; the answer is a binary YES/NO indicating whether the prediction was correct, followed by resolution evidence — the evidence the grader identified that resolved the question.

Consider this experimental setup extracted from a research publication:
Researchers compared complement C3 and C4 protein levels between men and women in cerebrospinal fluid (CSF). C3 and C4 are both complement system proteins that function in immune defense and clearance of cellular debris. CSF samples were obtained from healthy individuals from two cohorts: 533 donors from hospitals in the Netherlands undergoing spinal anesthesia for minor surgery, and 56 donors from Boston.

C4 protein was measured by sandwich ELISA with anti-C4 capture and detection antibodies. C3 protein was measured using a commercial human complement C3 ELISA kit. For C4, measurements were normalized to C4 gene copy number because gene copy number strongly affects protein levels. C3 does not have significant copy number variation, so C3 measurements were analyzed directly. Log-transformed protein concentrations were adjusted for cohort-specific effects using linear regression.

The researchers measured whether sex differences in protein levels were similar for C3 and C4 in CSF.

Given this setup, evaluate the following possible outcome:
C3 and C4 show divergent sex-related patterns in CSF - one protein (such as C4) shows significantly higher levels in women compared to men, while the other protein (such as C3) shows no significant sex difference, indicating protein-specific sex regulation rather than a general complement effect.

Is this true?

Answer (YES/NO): NO